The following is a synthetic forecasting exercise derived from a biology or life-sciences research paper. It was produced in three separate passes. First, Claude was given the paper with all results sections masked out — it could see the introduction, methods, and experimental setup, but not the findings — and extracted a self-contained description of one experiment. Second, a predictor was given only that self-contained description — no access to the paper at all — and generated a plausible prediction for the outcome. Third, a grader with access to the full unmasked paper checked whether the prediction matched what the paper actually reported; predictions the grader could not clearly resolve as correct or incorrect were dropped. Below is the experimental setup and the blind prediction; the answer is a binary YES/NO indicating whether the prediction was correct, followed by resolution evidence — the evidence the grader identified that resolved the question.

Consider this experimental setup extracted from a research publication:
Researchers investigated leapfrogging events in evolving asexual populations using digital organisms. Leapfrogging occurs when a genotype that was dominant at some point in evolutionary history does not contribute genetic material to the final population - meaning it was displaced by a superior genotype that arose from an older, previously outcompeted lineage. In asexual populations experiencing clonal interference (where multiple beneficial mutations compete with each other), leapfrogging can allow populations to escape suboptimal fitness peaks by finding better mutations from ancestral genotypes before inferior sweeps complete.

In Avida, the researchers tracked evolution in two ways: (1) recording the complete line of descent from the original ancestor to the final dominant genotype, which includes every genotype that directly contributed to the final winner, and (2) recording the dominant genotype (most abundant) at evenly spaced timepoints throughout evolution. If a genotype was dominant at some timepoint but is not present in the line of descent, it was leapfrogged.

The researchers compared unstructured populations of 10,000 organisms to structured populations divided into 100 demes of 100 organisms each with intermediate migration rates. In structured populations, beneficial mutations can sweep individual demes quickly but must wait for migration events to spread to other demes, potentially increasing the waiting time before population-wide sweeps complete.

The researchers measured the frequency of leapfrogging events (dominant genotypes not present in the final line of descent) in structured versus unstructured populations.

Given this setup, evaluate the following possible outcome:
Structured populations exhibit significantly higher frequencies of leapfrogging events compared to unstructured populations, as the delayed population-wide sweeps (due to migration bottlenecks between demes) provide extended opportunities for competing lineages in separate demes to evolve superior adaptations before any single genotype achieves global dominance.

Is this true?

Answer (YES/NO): YES